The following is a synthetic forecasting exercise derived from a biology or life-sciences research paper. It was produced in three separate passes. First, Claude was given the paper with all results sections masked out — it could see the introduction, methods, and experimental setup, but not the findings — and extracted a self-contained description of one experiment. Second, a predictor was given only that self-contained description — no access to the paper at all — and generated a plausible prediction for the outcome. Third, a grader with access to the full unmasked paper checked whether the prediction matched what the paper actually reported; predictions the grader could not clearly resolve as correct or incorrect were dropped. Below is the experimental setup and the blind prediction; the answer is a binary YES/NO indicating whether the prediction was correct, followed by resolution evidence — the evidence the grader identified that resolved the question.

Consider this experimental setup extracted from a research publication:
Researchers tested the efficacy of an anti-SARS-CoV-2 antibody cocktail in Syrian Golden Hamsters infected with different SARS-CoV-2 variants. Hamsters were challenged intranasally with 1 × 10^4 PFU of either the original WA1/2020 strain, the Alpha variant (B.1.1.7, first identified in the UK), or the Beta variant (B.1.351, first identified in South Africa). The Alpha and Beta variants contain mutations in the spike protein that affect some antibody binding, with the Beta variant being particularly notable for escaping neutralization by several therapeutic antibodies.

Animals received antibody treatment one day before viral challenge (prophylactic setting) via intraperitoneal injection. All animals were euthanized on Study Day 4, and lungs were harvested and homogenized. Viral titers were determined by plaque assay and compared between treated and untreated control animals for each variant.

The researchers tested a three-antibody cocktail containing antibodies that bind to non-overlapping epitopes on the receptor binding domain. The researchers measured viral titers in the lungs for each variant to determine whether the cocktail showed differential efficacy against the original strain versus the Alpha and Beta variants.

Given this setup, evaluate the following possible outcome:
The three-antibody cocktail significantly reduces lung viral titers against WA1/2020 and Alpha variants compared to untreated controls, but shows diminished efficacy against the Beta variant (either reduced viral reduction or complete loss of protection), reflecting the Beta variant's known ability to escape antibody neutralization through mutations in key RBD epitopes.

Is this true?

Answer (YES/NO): NO